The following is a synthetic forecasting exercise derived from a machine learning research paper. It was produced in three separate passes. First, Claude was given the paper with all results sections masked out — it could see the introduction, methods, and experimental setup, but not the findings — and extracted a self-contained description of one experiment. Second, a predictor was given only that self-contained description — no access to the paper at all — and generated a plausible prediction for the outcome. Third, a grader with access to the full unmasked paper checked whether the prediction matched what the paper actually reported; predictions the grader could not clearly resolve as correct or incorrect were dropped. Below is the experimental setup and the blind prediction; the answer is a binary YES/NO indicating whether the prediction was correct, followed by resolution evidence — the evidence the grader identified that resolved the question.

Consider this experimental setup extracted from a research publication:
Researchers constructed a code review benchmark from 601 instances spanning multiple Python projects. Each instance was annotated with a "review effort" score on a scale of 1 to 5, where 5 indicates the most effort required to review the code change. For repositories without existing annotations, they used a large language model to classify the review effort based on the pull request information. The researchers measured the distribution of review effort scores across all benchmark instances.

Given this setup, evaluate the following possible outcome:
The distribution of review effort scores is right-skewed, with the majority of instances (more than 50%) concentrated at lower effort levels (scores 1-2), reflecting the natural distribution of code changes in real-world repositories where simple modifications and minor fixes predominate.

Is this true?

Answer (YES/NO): NO